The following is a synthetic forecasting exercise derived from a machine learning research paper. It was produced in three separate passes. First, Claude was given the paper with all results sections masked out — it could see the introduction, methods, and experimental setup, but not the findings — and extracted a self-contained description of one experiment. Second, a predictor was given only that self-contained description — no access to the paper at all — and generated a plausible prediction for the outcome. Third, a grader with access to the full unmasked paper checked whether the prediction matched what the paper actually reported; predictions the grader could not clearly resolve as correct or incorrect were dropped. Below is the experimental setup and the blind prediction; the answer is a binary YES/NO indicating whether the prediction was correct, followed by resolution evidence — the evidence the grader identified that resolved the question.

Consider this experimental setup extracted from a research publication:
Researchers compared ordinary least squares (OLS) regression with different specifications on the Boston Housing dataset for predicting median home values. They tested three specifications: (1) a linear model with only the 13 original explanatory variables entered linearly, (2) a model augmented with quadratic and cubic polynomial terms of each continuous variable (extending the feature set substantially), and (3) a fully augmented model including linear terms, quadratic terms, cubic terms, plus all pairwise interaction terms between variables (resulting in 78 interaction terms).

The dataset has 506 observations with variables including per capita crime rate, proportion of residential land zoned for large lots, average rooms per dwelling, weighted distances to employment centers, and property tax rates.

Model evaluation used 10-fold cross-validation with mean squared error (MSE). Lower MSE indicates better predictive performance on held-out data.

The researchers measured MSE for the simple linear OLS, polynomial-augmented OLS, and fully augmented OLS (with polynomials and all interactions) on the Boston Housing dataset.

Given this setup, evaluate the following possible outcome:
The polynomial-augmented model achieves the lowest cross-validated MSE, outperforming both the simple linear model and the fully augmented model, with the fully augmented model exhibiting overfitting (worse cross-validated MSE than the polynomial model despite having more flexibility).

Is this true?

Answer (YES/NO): YES